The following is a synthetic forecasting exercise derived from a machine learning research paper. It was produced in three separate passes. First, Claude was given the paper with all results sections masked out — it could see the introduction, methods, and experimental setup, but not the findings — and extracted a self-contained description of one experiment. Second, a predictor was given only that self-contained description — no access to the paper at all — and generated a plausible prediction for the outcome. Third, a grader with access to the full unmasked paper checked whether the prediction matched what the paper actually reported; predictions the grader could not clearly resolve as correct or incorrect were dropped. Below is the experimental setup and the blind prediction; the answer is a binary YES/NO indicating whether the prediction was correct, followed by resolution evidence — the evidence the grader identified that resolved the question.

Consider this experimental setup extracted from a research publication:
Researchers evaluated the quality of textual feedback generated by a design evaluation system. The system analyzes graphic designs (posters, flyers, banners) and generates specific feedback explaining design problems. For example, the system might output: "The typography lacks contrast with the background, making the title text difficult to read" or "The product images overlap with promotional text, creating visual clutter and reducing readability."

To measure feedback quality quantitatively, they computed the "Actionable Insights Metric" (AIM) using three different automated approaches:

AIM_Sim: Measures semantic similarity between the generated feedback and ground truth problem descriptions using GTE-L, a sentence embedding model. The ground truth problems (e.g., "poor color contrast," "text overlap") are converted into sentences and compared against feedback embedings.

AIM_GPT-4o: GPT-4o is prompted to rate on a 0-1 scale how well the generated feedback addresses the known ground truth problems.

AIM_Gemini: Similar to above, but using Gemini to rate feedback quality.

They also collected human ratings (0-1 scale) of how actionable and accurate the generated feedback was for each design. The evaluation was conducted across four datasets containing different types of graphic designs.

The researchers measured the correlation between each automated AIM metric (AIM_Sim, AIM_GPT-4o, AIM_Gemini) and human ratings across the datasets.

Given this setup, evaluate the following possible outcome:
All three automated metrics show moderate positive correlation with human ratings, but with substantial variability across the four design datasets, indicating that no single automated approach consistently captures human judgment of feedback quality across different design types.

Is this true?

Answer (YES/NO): NO